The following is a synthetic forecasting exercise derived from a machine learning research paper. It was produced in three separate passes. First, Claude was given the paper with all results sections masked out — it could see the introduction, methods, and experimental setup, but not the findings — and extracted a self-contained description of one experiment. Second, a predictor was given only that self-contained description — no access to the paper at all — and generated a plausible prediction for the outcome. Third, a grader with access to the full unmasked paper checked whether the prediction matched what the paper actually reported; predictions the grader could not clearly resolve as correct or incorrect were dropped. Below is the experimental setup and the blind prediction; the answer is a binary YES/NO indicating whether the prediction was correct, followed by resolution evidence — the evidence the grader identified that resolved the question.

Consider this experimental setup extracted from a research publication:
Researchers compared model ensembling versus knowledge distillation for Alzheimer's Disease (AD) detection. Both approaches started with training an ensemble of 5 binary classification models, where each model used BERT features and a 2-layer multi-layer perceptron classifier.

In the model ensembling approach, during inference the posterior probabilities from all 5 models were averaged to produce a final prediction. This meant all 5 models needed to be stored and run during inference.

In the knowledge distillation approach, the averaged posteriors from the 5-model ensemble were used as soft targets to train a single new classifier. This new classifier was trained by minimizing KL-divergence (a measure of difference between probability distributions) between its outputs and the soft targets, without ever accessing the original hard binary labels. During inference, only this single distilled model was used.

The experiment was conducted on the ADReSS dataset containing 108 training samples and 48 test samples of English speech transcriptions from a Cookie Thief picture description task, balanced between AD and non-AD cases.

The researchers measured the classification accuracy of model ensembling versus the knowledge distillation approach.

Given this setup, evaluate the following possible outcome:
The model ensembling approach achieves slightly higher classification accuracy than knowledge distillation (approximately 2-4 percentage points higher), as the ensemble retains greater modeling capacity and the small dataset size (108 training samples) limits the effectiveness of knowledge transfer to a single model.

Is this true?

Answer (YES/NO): NO